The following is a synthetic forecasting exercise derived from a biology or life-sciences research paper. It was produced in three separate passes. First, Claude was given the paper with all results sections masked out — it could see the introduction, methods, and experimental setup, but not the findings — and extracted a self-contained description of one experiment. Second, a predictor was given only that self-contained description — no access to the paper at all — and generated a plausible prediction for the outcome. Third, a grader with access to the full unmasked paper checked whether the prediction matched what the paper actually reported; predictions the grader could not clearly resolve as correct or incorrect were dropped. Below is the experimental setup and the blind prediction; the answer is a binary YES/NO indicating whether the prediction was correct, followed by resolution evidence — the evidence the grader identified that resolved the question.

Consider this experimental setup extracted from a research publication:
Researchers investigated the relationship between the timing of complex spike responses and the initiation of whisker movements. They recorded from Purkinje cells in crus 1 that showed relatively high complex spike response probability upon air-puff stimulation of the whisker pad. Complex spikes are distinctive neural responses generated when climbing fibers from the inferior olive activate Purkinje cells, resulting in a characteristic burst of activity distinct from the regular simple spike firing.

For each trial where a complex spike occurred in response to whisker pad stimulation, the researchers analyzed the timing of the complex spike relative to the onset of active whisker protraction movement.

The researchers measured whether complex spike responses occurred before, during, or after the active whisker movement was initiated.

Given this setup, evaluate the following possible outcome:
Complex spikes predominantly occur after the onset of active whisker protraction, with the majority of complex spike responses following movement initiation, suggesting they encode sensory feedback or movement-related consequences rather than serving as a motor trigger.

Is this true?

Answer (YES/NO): NO